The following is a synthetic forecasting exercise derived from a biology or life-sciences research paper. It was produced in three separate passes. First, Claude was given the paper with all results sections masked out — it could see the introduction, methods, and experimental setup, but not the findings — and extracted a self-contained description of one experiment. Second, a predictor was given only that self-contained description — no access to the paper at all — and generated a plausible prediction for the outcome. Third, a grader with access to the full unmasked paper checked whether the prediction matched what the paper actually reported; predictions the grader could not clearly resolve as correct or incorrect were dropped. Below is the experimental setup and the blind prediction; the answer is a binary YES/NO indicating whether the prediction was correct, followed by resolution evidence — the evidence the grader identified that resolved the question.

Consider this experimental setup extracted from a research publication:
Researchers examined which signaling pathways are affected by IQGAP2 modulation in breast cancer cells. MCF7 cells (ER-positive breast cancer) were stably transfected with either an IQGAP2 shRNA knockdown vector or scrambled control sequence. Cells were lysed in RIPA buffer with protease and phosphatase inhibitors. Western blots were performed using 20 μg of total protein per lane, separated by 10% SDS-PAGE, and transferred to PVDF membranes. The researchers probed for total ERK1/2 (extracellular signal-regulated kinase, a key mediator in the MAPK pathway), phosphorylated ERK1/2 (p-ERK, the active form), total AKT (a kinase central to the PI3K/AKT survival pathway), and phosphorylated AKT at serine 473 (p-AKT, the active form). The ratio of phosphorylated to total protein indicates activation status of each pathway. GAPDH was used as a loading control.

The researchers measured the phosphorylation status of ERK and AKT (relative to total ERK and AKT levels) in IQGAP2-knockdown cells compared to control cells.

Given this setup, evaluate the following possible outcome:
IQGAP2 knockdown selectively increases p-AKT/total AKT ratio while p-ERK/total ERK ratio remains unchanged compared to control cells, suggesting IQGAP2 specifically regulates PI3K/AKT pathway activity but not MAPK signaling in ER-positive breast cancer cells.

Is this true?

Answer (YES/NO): NO